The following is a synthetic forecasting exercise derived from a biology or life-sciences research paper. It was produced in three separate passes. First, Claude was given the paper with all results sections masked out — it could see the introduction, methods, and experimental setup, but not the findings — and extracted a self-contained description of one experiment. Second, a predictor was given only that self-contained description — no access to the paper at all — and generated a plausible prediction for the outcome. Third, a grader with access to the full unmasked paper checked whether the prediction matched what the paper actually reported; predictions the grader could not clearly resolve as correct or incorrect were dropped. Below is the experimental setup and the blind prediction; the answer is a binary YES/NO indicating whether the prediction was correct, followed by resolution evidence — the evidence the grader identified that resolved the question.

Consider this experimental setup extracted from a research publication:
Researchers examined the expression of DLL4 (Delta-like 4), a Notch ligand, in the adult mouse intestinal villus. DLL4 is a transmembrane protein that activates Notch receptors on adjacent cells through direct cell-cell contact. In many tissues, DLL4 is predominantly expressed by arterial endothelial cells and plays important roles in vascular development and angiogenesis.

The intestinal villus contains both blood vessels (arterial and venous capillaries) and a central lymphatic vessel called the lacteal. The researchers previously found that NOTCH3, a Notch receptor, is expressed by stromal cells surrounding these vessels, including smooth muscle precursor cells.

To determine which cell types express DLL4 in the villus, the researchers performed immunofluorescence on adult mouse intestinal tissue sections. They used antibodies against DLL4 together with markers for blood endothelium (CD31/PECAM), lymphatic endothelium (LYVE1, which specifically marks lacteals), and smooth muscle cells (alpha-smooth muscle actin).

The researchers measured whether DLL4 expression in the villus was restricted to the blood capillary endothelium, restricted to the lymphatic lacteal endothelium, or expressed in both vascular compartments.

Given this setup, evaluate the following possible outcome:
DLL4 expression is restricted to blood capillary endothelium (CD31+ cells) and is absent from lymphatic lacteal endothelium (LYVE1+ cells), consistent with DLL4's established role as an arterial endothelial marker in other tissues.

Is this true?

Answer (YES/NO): NO